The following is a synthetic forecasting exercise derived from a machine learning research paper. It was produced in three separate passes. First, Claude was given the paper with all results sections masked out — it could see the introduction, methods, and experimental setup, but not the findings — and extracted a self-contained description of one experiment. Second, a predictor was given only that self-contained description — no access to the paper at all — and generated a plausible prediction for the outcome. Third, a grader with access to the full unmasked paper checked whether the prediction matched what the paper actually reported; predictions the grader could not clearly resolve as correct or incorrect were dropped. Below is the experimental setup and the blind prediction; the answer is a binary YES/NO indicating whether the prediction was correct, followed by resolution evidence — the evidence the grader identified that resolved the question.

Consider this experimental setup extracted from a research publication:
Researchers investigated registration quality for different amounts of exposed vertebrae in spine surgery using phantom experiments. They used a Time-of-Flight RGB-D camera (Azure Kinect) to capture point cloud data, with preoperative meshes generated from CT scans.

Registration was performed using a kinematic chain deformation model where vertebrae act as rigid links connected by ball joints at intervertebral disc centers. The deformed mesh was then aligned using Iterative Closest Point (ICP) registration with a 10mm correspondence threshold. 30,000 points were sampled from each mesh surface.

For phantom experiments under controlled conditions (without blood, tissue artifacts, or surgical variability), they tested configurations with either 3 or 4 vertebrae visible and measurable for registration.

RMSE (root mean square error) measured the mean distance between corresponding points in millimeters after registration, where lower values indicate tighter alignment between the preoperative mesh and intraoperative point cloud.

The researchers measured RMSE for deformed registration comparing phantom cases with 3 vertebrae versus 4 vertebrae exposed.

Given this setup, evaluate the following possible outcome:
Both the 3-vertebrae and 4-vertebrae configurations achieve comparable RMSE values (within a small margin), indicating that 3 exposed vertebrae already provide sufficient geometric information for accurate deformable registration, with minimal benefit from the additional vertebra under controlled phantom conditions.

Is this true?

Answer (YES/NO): YES